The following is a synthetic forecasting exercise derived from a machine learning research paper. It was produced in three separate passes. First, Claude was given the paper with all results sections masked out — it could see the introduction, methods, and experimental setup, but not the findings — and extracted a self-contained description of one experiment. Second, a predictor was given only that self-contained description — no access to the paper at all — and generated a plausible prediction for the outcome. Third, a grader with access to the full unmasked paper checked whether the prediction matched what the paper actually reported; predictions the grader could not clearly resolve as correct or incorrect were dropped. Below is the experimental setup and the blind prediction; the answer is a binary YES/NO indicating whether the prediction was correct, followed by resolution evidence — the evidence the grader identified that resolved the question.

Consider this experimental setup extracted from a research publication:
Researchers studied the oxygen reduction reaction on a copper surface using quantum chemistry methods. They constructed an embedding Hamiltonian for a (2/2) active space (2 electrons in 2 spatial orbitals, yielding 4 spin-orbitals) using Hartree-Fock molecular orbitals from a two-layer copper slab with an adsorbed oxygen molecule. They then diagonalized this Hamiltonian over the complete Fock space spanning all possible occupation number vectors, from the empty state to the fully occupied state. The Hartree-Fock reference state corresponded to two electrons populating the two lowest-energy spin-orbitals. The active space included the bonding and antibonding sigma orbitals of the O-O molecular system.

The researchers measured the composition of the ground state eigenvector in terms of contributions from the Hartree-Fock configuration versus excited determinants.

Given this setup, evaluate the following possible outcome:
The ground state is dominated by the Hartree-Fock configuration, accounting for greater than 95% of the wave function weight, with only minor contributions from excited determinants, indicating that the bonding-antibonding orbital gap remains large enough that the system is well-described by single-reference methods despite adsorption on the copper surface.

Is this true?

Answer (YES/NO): NO